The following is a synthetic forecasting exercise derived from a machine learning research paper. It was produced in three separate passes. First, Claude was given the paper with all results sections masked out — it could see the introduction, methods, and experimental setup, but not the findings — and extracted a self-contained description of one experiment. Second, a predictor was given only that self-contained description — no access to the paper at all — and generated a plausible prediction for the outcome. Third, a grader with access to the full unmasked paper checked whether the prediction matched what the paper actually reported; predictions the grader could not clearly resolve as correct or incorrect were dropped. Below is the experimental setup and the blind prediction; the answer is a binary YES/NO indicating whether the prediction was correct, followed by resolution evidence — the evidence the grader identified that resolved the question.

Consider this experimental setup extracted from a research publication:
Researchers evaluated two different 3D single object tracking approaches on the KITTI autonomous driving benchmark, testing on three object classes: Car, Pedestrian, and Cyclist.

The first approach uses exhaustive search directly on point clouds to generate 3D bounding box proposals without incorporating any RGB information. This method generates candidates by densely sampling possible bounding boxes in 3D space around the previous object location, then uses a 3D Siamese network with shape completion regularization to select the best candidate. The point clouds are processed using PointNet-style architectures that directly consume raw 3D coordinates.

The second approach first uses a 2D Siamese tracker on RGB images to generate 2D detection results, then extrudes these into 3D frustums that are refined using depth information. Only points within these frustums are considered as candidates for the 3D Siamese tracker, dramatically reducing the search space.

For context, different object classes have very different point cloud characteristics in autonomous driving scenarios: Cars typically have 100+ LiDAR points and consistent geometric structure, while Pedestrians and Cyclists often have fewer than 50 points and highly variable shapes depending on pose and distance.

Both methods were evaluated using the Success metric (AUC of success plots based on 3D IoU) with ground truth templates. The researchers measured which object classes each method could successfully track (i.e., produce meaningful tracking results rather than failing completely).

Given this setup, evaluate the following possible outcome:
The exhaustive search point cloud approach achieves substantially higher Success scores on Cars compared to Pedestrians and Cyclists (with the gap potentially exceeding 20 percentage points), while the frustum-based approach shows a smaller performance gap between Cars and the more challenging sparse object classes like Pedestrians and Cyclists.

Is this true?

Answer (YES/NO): NO